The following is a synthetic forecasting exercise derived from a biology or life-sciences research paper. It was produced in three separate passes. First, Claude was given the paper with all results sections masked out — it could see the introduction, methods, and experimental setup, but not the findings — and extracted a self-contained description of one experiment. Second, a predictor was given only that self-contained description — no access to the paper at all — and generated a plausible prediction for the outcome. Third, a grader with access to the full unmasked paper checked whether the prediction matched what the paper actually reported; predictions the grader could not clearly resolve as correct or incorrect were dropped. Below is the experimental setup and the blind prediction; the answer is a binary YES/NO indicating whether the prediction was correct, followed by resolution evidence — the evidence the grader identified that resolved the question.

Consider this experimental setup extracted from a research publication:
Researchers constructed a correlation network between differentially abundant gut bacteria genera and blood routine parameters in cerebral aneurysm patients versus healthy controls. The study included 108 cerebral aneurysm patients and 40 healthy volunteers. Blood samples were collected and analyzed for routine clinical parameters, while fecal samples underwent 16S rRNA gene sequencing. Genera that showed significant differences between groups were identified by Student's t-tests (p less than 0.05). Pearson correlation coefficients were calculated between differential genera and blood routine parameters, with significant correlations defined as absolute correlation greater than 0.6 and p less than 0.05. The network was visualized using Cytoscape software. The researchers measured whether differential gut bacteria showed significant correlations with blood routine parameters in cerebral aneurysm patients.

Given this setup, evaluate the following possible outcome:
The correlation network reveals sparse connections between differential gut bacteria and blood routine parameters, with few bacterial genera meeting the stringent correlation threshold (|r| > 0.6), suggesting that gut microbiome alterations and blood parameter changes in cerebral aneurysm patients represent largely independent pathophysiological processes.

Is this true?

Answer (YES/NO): NO